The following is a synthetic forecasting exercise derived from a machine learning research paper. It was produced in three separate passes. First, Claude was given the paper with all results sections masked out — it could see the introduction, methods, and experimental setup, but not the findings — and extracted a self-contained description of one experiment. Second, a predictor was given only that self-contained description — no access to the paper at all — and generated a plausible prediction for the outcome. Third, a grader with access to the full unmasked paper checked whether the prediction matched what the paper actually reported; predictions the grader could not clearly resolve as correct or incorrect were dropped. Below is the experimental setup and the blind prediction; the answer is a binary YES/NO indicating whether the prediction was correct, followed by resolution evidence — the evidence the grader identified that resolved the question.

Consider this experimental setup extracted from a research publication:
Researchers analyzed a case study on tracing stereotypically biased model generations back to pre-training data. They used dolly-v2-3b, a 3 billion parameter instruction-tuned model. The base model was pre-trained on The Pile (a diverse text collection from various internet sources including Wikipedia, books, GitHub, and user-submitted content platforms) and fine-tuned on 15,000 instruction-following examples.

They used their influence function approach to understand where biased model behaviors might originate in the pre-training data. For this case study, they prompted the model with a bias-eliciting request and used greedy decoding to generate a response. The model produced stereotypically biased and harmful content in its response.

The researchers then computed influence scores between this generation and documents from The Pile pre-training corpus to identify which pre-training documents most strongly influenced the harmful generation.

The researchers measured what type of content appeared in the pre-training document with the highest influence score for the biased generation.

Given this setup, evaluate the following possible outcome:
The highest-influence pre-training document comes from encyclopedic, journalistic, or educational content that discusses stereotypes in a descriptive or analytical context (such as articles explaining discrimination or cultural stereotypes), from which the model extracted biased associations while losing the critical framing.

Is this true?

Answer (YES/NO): NO